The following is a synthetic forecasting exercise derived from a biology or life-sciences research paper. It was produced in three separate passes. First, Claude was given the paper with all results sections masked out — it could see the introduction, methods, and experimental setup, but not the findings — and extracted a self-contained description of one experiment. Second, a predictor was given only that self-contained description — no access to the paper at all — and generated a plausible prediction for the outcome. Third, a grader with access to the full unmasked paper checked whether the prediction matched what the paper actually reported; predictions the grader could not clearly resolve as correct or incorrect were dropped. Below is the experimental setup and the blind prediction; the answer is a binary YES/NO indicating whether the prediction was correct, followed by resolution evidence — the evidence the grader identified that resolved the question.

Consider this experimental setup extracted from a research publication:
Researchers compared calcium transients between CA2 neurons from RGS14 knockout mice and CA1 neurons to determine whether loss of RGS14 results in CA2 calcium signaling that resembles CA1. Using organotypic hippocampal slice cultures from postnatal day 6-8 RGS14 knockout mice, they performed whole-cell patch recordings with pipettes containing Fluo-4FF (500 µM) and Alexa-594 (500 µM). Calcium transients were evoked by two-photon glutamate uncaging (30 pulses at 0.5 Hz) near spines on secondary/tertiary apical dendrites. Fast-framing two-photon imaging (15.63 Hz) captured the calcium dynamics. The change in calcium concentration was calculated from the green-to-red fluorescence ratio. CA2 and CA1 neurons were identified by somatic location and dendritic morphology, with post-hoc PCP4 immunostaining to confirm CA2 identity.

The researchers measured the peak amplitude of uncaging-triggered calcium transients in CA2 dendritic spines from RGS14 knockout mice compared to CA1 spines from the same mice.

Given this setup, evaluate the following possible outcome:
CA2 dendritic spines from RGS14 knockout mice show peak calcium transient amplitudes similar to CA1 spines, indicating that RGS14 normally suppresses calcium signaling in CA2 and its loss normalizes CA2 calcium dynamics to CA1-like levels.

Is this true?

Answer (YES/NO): YES